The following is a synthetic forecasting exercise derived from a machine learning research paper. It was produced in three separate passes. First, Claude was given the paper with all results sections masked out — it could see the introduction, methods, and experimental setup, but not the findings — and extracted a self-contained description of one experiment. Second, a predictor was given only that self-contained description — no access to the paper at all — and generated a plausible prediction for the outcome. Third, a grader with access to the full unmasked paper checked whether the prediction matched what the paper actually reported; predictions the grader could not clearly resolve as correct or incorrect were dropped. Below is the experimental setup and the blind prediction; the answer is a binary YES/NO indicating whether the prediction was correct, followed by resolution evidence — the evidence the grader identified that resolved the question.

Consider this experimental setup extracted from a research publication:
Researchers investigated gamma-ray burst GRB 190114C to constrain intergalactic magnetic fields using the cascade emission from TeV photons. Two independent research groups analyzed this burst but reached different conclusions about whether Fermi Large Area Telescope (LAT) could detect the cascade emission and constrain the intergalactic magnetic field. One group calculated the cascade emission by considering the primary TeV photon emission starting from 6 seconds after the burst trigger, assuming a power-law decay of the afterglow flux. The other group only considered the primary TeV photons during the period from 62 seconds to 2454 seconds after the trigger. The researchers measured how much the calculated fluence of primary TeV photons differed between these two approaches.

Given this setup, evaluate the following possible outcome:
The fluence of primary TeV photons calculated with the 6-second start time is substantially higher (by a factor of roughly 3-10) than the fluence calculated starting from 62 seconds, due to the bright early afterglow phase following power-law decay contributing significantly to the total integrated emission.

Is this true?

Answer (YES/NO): YES